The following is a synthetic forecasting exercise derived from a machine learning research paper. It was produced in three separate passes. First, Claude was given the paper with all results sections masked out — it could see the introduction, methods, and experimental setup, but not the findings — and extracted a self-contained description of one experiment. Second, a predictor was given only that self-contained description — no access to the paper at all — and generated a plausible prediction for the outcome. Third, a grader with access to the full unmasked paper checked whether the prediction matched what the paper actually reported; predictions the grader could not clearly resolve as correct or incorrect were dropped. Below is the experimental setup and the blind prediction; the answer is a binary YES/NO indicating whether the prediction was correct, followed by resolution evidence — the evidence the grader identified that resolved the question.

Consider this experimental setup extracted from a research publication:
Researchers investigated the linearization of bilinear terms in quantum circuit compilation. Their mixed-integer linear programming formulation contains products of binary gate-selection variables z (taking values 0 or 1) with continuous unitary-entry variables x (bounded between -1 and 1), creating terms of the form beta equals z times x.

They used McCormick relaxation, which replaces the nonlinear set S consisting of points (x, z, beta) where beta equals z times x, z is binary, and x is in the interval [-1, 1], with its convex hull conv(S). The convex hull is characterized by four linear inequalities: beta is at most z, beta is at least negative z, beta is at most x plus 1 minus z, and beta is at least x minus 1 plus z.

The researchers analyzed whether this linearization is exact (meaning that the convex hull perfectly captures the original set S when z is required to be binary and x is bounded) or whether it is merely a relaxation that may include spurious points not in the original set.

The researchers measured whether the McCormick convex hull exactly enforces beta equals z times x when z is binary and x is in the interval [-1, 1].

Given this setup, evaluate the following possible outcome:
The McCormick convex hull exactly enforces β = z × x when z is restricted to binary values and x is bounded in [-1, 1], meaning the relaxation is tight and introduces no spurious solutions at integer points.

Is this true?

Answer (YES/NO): YES